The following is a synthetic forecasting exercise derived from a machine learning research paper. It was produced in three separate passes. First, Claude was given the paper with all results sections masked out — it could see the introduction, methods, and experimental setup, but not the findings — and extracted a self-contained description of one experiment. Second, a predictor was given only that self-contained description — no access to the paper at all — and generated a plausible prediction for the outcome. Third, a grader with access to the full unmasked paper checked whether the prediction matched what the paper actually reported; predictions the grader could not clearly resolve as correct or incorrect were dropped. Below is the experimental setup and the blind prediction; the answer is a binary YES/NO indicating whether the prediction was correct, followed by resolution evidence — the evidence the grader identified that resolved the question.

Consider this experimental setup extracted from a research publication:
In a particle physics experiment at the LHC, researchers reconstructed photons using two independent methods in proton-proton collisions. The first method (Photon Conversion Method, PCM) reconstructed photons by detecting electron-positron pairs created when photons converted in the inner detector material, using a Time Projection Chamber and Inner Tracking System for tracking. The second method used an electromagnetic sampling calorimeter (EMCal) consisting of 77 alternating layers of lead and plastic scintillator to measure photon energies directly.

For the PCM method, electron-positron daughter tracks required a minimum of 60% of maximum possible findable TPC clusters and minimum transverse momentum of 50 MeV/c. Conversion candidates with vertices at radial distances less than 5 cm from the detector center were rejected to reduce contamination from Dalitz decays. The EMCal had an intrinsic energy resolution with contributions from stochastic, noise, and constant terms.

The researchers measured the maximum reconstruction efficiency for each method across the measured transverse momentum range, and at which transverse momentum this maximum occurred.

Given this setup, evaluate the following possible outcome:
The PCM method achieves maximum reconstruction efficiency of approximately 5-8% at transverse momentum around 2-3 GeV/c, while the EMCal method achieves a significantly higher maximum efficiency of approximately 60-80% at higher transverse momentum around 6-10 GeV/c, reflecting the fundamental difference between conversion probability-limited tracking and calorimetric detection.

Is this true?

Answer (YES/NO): NO